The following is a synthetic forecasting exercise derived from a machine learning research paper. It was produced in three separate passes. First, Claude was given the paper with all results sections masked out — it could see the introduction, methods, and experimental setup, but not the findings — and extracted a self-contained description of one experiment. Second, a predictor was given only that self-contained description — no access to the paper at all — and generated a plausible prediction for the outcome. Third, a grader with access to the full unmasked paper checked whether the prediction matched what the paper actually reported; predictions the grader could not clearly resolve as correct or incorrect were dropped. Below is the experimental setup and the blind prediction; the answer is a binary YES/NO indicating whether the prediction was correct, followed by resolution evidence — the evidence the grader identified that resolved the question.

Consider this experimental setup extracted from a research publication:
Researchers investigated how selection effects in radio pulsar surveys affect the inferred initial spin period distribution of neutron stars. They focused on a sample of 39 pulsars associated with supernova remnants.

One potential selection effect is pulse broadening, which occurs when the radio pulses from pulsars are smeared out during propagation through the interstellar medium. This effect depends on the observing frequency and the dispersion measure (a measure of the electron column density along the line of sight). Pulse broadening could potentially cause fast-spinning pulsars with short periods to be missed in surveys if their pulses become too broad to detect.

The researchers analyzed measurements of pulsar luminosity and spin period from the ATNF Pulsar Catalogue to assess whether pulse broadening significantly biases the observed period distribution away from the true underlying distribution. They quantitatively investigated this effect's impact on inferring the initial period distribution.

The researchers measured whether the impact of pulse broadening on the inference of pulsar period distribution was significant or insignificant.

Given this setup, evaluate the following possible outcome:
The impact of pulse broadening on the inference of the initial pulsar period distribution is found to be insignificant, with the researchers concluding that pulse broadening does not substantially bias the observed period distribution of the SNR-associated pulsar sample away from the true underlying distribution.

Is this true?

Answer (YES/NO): YES